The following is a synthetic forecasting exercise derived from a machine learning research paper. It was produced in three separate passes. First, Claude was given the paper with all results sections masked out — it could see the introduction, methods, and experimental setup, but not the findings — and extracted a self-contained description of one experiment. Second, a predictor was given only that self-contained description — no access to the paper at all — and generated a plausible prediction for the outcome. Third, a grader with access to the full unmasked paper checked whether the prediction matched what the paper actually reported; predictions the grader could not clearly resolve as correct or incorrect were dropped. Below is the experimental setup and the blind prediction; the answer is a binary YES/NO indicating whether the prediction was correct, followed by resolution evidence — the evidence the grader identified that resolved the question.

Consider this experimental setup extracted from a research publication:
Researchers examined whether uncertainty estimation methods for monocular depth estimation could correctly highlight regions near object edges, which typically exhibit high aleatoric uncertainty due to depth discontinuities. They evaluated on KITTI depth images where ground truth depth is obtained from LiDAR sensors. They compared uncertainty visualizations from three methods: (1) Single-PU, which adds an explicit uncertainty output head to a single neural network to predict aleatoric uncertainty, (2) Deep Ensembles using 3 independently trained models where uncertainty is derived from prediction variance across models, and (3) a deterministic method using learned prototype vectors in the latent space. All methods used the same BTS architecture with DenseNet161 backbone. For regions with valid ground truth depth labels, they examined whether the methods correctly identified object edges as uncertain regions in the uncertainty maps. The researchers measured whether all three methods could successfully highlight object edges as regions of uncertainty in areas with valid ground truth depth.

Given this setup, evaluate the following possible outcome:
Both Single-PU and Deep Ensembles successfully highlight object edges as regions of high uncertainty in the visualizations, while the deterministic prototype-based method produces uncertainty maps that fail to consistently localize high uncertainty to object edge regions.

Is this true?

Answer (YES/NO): NO